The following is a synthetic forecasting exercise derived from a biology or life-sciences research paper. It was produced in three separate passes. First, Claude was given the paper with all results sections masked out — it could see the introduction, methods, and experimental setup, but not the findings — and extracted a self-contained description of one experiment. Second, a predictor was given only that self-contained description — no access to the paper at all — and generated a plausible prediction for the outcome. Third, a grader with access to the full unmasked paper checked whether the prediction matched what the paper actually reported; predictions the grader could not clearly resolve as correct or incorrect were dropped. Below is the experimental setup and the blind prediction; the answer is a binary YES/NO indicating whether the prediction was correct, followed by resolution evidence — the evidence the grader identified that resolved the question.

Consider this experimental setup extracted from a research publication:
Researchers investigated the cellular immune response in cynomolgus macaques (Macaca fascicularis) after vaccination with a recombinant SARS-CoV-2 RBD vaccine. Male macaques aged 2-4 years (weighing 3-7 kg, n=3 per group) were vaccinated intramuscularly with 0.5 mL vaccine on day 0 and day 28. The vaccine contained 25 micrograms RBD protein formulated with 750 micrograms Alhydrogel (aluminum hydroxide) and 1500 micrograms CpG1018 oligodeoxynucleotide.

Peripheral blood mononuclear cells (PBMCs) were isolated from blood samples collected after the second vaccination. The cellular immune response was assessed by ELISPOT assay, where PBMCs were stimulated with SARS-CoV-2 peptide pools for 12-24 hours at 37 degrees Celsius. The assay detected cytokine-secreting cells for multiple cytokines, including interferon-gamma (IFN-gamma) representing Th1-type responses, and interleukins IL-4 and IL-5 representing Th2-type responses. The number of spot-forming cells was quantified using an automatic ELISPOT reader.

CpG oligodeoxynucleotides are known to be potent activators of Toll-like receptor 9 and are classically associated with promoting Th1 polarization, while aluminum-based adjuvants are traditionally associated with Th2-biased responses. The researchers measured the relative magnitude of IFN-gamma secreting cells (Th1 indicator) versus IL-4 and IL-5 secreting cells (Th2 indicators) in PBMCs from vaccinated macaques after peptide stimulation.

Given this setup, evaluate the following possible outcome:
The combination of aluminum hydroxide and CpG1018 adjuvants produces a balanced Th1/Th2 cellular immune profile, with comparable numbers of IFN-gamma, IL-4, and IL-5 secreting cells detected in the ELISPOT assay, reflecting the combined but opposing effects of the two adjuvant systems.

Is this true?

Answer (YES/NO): NO